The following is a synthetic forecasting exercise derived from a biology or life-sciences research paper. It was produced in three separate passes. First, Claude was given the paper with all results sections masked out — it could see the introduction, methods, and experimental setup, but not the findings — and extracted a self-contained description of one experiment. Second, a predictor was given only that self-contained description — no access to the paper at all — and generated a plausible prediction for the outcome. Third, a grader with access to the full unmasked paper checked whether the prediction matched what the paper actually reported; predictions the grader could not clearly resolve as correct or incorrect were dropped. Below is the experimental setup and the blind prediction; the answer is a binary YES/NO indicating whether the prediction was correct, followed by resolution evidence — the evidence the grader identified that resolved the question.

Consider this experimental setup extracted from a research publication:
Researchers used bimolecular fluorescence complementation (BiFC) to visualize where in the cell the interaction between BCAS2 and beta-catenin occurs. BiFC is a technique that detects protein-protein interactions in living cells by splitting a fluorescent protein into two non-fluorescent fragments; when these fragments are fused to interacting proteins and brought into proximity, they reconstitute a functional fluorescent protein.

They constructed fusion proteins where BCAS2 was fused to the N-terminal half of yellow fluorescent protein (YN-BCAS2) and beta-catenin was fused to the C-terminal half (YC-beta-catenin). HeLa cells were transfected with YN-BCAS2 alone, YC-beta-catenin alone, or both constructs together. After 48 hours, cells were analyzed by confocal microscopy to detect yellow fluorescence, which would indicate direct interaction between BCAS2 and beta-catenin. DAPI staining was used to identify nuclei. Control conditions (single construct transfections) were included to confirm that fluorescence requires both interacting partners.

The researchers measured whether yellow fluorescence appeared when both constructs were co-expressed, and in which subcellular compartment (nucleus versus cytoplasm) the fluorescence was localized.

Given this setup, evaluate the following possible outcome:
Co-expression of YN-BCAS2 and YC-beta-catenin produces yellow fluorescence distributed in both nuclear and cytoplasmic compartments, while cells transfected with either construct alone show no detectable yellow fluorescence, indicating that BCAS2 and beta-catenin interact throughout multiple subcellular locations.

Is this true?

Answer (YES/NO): NO